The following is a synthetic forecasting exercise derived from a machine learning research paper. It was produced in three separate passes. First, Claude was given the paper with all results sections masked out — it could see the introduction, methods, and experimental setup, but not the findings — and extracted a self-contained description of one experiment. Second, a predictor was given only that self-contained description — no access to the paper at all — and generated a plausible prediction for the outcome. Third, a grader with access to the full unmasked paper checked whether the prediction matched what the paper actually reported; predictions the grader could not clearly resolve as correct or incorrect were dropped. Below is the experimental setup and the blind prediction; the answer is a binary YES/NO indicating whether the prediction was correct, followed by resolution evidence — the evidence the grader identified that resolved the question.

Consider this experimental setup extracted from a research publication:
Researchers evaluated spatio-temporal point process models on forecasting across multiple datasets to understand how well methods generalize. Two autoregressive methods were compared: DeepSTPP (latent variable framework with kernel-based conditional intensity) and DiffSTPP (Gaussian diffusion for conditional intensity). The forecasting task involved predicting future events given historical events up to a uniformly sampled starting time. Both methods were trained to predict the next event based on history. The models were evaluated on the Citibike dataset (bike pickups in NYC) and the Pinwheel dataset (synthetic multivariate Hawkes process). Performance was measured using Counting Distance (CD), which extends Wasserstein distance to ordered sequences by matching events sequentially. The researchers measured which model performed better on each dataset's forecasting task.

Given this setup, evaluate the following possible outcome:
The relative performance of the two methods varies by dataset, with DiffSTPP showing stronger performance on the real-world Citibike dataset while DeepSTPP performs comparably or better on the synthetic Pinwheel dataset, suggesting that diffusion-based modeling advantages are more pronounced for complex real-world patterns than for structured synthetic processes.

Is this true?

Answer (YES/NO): YES